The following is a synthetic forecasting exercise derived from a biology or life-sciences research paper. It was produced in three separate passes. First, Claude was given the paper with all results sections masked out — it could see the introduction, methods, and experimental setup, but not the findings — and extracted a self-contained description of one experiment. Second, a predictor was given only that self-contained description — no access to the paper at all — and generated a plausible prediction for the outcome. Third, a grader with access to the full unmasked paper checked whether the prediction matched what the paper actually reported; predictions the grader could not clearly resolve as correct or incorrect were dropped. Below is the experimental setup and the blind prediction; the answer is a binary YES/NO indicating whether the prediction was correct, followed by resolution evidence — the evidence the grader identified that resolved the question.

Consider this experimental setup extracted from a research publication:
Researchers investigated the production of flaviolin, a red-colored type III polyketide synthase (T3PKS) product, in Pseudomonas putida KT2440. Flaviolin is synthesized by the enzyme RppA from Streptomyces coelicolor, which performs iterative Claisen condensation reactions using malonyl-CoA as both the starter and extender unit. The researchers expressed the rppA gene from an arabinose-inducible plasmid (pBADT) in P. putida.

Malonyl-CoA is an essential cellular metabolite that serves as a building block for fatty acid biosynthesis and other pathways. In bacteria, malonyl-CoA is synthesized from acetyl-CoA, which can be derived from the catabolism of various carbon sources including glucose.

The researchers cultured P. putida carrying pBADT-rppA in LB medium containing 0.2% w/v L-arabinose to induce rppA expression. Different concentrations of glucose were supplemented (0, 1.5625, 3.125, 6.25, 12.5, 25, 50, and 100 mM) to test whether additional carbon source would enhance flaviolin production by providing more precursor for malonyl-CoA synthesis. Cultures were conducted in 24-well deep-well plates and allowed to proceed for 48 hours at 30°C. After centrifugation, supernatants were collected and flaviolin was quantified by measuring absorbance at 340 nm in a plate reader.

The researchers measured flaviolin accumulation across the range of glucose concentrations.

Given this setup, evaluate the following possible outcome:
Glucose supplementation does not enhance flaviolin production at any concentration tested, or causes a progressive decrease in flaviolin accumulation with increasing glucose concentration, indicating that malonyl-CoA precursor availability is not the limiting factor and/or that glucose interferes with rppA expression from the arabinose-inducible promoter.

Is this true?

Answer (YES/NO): NO